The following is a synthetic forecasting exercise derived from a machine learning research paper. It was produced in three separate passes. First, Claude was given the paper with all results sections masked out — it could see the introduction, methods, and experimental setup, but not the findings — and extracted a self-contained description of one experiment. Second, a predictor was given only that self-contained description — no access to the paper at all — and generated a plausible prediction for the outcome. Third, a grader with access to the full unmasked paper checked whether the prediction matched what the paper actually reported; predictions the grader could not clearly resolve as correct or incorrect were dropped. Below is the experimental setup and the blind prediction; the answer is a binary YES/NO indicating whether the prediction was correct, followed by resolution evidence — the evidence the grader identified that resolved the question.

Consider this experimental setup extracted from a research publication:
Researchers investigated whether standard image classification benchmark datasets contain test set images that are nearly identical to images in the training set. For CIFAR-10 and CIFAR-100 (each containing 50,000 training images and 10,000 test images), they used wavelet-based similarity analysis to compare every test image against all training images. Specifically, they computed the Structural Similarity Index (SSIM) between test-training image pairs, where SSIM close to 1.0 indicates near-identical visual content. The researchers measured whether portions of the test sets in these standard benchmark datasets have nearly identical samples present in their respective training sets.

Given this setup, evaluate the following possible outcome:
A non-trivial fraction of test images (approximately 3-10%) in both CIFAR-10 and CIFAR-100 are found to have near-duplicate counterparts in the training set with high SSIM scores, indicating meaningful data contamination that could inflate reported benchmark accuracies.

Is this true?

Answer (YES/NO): NO